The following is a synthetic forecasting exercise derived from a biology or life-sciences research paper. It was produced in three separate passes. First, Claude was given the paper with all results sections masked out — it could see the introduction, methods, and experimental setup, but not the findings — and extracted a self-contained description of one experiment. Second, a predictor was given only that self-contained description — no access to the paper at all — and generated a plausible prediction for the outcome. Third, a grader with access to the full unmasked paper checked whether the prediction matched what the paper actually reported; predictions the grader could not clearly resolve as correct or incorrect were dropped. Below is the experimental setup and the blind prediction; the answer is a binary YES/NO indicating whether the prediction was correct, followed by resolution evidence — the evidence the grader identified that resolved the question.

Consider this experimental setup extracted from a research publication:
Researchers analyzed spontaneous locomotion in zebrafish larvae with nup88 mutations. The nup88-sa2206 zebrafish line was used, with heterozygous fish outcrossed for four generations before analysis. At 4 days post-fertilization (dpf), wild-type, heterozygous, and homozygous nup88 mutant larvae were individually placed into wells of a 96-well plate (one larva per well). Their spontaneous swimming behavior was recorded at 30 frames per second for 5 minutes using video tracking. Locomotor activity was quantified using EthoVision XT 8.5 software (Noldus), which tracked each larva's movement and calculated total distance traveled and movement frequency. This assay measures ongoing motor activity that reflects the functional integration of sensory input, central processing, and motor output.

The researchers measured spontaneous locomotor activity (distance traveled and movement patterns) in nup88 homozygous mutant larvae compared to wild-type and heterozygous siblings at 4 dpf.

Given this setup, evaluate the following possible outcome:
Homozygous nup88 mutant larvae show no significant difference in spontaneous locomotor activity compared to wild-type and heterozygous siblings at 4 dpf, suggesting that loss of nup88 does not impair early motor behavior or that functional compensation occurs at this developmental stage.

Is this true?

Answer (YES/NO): NO